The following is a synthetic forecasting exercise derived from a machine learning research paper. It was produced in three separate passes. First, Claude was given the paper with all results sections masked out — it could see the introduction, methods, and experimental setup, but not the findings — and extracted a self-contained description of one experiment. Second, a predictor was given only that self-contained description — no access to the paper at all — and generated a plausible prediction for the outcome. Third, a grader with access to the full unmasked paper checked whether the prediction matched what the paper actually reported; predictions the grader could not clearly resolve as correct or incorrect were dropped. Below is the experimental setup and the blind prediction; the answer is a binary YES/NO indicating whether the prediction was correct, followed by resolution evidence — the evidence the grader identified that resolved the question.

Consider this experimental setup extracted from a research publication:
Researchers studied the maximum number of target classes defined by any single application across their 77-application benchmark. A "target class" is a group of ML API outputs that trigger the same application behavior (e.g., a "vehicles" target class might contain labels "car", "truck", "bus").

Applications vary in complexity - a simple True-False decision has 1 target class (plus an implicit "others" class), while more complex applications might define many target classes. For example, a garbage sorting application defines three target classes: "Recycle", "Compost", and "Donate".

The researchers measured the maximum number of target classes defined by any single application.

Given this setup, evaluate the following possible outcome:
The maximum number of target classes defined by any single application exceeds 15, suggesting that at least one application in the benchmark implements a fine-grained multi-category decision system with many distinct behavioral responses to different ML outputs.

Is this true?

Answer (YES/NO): NO